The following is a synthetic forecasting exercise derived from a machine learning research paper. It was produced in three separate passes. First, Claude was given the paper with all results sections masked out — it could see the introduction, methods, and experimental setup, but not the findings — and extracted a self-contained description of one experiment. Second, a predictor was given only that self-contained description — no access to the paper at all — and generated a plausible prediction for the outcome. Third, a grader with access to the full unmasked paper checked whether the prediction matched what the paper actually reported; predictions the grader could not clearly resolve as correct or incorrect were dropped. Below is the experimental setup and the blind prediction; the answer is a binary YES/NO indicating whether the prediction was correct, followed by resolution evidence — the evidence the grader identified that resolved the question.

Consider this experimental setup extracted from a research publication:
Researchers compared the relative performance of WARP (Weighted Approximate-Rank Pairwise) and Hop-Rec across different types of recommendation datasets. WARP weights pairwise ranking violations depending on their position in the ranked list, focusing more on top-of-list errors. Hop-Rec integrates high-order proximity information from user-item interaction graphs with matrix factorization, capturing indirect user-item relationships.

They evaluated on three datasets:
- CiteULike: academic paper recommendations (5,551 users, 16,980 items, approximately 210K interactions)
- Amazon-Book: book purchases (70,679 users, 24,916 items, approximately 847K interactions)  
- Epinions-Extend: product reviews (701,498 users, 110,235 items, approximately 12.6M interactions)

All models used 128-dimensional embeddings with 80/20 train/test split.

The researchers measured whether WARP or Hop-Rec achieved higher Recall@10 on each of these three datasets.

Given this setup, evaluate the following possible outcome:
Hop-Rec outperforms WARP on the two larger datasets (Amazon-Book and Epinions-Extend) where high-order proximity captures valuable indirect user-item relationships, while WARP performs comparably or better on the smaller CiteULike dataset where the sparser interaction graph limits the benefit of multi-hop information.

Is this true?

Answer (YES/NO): NO